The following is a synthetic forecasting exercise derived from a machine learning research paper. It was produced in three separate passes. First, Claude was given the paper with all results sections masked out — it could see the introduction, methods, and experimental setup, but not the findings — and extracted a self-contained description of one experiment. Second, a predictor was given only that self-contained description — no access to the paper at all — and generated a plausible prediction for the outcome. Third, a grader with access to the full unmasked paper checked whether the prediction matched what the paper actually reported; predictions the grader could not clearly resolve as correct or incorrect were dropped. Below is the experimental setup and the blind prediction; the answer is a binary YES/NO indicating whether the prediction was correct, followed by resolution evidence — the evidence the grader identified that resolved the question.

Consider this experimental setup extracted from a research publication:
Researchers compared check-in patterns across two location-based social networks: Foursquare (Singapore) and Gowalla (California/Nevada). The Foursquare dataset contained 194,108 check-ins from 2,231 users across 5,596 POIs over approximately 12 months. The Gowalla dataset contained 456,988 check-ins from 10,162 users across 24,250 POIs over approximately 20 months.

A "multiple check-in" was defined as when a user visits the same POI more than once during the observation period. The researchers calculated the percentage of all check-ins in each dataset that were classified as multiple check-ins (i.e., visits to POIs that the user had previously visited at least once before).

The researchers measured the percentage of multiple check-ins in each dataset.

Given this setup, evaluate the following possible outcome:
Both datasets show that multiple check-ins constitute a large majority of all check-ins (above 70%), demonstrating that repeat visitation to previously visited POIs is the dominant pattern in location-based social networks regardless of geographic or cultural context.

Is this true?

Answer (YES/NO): NO